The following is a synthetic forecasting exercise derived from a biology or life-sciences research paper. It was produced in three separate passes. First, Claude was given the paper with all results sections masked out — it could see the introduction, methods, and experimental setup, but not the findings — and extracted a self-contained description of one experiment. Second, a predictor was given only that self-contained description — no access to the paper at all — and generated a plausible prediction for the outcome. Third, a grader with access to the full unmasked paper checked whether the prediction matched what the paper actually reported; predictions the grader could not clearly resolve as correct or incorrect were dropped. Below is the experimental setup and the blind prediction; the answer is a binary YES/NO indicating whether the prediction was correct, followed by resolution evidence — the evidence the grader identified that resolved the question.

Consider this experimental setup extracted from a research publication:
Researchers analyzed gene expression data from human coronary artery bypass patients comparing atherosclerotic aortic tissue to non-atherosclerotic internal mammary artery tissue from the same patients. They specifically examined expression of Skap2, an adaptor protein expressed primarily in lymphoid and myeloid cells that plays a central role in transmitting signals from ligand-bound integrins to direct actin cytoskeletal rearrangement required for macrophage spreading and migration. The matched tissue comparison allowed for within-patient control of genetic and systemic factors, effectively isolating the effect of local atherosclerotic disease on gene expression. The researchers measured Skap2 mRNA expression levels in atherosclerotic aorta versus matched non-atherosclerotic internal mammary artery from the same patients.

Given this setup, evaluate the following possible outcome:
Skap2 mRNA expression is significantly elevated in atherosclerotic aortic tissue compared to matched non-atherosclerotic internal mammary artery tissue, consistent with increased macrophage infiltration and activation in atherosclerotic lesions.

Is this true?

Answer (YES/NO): NO